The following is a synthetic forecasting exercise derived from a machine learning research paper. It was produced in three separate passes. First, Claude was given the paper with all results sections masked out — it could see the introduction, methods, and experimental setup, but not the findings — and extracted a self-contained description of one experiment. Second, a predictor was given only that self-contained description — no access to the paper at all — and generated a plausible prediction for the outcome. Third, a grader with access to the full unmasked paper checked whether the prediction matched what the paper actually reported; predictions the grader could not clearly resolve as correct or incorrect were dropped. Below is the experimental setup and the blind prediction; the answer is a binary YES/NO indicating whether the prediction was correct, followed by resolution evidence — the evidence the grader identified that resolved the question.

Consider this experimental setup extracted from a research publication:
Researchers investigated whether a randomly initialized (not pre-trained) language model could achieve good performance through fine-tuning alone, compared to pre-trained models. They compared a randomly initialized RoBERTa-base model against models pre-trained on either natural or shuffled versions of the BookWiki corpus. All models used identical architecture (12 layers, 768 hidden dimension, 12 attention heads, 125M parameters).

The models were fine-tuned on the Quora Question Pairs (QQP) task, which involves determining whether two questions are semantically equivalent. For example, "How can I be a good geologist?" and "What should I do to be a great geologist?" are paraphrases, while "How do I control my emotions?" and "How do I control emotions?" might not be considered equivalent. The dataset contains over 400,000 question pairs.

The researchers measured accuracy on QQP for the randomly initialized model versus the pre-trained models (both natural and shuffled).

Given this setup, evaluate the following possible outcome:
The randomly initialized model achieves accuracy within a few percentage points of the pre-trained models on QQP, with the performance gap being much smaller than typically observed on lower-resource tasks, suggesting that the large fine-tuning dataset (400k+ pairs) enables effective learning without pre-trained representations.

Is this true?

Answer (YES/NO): NO